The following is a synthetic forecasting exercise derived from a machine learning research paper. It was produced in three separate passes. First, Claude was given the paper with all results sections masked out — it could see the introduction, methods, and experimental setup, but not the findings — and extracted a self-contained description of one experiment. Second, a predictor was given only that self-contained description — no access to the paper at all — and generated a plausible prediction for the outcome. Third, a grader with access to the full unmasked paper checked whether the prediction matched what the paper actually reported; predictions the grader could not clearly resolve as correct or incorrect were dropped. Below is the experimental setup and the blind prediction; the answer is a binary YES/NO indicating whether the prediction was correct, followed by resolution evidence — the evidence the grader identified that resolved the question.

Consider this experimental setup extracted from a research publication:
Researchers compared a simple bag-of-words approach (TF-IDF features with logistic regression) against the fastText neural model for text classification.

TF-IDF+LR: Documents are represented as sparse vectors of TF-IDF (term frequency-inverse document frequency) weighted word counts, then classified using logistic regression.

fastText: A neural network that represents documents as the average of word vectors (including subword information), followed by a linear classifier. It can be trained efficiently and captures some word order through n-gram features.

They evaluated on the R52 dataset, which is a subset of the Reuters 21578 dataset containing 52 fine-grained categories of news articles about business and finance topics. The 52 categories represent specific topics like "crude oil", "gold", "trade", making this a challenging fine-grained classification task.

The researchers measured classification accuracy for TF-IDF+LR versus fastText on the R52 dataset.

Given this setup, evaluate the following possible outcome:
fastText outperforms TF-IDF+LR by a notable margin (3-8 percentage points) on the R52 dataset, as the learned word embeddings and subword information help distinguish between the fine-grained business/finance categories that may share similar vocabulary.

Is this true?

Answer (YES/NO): YES